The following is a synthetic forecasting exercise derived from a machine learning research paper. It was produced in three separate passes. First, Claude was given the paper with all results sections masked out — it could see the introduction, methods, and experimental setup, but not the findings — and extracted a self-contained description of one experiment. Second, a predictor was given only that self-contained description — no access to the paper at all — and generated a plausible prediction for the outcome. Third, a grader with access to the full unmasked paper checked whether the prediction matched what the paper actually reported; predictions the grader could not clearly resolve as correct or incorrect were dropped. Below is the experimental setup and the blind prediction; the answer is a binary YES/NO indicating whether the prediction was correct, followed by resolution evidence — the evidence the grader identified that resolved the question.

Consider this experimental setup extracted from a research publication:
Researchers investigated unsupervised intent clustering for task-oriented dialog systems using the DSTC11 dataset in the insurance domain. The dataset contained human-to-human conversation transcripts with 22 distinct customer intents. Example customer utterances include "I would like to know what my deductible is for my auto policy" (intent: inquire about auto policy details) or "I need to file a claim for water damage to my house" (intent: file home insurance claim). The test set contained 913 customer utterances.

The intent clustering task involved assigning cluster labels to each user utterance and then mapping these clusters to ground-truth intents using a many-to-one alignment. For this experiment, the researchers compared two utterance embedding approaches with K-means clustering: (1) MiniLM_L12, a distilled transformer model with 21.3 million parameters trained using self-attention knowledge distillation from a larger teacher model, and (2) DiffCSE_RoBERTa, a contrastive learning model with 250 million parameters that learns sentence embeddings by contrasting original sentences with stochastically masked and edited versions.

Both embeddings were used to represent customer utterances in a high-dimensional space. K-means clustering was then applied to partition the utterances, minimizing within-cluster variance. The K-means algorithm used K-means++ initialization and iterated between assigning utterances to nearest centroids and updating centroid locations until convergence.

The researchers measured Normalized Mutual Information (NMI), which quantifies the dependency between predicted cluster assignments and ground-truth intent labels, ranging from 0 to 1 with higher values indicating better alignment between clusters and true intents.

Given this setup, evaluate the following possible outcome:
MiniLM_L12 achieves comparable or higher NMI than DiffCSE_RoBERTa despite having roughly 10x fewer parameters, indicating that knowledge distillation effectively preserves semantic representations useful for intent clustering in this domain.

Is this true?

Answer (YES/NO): YES